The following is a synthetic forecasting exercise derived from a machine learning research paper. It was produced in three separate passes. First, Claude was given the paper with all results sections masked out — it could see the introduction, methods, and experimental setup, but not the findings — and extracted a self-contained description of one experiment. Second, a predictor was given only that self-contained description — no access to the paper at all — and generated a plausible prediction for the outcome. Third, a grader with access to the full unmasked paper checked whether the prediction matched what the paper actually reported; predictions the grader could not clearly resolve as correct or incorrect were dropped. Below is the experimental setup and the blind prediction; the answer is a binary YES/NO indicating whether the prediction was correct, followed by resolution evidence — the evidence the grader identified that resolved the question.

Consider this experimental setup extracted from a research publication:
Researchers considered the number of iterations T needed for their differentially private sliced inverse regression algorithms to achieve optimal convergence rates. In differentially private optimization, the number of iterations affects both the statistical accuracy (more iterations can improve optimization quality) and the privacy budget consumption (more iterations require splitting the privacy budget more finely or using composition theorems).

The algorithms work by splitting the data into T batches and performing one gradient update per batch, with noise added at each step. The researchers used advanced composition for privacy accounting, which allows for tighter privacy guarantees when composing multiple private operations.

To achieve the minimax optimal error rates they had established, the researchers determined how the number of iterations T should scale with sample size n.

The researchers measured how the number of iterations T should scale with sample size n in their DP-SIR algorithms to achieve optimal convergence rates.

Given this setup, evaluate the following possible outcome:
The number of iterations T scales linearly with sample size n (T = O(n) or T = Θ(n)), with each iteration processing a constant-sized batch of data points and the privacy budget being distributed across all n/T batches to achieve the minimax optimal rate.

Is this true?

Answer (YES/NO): NO